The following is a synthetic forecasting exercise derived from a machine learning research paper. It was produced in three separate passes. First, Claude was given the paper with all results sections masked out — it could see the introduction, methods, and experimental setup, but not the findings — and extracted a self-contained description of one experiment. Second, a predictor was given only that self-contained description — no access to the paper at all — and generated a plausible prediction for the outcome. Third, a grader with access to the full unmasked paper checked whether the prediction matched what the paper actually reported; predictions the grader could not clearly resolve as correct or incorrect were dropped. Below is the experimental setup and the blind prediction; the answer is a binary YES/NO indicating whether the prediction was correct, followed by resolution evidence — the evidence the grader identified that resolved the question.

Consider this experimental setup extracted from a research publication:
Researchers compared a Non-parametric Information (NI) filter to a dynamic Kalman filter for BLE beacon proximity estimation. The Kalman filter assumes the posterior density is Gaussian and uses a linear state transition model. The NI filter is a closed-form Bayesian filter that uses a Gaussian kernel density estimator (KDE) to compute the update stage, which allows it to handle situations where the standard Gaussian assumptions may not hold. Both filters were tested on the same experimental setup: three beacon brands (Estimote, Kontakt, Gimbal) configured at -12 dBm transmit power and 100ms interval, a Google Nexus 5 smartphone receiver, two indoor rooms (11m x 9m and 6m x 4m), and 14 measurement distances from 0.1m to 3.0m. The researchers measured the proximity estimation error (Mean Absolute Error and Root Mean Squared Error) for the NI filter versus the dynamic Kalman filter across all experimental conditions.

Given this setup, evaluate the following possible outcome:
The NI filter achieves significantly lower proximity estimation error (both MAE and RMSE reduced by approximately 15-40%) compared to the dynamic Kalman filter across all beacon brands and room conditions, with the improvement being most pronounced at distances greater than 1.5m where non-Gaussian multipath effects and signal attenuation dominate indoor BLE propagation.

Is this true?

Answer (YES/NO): NO